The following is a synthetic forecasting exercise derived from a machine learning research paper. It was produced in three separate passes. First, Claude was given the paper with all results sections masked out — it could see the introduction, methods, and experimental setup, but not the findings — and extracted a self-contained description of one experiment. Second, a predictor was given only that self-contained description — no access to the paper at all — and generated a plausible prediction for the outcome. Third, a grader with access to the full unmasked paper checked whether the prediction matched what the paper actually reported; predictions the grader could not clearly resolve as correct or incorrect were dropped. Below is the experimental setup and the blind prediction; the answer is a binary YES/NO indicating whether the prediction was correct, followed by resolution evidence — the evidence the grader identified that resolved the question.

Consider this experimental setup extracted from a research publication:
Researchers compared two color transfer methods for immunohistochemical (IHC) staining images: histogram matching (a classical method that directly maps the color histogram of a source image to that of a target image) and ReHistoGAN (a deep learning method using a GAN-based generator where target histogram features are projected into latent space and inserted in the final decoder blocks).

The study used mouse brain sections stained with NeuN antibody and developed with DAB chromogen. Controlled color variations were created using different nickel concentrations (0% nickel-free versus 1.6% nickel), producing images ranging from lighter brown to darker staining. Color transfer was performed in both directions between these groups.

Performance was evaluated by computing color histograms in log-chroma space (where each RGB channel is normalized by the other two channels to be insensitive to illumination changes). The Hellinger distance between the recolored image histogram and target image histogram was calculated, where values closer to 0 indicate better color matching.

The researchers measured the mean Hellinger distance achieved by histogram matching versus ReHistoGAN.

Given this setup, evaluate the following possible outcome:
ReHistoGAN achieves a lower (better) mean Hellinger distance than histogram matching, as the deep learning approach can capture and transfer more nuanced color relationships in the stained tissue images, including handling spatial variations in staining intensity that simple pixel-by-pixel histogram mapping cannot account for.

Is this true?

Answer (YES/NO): NO